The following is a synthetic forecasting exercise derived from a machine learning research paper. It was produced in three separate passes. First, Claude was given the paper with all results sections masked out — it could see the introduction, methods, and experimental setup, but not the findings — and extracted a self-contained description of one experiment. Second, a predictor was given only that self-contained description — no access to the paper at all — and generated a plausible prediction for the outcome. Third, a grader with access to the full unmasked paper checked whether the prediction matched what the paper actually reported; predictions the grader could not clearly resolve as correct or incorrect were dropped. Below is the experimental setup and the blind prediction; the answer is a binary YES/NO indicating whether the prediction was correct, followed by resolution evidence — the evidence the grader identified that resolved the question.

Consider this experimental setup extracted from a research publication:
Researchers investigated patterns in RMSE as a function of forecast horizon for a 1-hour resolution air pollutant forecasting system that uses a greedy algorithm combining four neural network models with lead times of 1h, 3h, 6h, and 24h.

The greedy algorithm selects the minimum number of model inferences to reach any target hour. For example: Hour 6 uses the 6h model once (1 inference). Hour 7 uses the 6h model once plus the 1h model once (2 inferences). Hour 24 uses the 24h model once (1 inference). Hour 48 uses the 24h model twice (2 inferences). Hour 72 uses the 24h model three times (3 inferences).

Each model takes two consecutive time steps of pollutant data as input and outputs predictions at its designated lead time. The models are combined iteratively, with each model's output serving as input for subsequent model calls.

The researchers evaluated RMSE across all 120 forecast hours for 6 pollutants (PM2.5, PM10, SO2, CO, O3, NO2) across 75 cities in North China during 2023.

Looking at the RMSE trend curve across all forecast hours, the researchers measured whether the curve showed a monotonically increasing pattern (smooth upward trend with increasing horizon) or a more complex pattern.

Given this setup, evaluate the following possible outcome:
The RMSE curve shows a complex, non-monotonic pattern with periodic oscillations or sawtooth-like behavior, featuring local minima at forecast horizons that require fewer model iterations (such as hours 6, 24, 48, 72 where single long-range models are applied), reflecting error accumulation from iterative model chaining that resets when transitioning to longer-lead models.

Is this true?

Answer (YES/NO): YES